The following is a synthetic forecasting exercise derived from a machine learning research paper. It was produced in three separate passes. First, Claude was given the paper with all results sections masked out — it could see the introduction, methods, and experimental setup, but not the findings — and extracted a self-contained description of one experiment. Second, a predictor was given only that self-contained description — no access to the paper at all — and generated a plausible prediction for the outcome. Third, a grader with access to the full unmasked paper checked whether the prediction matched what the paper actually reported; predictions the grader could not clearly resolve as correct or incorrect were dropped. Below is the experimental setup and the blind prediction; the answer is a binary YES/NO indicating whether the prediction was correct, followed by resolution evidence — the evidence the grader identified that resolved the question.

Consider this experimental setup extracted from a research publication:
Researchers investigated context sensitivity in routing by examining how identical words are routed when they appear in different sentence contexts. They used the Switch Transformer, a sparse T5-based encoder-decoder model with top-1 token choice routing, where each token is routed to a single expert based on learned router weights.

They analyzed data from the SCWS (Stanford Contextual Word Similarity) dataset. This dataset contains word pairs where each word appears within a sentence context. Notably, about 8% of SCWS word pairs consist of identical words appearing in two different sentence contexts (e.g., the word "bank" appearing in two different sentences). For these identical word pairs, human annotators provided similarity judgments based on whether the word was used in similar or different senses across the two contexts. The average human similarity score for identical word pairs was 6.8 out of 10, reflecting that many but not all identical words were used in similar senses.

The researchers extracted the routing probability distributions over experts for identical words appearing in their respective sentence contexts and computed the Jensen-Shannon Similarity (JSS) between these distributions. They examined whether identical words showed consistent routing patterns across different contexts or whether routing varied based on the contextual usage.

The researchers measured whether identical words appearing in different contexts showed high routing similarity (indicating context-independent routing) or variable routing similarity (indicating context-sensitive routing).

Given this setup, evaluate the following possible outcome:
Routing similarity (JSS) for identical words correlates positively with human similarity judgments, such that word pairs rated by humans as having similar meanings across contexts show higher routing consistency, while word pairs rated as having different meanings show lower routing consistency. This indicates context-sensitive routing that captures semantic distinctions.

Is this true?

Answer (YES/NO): YES